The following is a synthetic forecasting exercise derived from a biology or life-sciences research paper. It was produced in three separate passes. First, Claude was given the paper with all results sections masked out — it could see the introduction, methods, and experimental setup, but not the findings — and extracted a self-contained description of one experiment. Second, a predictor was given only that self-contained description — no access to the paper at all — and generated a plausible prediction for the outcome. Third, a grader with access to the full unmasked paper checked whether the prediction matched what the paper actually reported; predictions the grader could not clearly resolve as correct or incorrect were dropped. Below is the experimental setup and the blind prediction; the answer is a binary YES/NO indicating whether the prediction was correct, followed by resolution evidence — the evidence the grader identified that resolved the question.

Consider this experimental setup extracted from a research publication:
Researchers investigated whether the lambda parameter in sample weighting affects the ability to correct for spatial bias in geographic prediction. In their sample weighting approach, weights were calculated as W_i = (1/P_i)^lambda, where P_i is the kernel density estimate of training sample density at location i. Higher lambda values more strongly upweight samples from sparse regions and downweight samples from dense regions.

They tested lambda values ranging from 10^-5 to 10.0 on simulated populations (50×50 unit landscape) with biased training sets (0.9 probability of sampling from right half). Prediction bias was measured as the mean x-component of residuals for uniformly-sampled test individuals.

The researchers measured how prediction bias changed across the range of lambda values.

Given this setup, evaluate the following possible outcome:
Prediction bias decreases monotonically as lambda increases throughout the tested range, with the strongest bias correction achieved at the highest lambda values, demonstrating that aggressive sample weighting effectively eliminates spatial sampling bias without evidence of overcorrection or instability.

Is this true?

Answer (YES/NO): NO